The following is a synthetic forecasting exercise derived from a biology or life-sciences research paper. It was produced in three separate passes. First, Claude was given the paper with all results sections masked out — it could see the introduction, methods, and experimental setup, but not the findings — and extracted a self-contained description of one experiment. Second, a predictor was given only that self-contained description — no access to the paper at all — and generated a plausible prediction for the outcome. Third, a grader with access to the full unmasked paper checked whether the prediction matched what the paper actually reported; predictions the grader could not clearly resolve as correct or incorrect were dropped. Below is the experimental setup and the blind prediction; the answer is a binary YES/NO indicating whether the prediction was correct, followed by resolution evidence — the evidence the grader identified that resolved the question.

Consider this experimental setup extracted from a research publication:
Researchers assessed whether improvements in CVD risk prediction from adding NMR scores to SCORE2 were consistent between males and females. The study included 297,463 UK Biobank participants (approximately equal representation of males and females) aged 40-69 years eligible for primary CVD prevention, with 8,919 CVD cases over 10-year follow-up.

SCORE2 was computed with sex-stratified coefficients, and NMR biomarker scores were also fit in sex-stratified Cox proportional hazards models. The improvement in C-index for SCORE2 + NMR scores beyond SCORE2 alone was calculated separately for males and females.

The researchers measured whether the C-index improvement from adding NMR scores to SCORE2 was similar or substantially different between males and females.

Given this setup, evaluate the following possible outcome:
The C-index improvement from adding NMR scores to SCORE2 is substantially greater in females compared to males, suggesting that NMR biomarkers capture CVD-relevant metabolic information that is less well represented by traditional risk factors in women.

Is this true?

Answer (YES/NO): NO